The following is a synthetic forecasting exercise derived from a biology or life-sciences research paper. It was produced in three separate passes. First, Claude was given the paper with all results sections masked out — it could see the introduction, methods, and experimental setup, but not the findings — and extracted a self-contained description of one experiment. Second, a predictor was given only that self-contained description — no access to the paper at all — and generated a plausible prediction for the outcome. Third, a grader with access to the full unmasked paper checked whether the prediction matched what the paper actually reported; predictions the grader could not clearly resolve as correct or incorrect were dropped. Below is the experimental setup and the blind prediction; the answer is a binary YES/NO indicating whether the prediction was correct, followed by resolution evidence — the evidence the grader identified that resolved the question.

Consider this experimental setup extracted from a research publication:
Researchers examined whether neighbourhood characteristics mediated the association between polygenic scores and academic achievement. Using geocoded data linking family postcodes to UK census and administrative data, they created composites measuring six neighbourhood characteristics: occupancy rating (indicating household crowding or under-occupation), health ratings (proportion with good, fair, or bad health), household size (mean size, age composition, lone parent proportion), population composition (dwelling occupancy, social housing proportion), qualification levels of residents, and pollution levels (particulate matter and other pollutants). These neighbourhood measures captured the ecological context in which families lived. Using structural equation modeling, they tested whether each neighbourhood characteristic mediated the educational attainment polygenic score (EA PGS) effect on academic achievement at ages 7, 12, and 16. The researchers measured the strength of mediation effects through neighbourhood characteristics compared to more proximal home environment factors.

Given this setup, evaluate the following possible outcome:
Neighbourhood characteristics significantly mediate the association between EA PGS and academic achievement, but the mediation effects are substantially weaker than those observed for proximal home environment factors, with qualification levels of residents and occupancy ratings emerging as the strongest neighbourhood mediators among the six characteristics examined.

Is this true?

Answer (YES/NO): NO